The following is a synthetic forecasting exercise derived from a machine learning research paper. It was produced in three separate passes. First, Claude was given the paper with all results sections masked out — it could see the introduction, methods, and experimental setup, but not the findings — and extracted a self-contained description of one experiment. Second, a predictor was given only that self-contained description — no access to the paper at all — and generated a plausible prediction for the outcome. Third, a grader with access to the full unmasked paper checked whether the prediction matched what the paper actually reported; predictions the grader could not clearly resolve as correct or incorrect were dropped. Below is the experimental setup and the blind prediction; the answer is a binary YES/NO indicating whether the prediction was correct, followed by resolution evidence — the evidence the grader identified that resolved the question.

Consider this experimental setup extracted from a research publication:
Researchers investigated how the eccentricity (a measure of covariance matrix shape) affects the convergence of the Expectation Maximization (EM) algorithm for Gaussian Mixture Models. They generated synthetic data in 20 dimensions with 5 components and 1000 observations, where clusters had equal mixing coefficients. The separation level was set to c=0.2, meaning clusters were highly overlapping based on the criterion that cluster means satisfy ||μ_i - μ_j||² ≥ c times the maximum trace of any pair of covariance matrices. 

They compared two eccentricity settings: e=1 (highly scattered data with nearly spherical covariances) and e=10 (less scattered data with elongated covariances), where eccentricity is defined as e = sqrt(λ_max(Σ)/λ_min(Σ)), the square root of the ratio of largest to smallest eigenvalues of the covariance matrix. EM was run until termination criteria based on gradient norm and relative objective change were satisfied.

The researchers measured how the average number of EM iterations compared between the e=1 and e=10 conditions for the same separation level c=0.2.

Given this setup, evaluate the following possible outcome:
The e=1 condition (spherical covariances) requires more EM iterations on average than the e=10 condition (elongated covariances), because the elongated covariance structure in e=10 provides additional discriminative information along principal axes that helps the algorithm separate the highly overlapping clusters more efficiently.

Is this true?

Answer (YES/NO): YES